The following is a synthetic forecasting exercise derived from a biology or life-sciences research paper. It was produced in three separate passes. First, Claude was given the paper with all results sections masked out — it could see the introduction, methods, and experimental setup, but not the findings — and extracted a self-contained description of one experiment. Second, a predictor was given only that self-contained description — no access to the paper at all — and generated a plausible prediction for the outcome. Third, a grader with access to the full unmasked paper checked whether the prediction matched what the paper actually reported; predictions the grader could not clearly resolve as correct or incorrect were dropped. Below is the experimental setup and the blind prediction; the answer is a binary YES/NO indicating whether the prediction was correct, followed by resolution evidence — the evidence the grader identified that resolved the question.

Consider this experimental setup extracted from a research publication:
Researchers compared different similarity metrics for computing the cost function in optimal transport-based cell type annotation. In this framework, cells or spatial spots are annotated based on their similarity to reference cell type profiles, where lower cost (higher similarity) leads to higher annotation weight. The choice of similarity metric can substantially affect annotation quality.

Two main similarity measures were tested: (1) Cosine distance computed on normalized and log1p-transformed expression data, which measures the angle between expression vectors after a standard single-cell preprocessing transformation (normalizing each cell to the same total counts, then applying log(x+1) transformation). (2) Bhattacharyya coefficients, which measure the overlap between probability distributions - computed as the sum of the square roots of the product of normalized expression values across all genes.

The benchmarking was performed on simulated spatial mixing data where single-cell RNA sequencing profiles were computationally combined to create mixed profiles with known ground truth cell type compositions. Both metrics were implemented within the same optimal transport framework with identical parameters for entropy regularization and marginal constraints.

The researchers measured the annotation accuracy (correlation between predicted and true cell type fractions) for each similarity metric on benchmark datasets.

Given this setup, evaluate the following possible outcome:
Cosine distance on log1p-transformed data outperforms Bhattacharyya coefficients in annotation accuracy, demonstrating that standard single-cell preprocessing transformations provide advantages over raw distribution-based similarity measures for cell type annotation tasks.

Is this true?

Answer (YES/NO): YES